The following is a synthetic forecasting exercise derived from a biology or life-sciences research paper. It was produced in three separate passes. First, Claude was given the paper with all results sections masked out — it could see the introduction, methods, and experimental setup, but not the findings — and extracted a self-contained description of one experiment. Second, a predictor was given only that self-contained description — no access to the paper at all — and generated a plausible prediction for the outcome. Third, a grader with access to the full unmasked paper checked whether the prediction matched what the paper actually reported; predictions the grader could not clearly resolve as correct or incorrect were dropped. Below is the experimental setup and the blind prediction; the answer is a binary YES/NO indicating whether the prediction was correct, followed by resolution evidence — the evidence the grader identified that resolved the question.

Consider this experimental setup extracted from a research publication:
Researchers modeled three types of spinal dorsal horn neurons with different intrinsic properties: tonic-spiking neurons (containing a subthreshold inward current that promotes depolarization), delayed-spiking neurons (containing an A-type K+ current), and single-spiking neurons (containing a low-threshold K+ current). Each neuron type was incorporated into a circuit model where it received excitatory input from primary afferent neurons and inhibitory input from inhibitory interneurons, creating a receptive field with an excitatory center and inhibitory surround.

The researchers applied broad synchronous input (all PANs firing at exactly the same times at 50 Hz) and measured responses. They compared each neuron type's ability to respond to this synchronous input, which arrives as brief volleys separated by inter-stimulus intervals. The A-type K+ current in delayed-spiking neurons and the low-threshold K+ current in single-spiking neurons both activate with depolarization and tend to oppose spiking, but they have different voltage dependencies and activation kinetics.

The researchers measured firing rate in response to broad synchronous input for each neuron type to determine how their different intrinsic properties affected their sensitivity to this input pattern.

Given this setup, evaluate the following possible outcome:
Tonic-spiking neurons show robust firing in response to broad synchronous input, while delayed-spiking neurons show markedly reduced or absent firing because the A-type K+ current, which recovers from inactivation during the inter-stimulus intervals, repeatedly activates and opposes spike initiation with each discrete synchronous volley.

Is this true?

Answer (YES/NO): NO